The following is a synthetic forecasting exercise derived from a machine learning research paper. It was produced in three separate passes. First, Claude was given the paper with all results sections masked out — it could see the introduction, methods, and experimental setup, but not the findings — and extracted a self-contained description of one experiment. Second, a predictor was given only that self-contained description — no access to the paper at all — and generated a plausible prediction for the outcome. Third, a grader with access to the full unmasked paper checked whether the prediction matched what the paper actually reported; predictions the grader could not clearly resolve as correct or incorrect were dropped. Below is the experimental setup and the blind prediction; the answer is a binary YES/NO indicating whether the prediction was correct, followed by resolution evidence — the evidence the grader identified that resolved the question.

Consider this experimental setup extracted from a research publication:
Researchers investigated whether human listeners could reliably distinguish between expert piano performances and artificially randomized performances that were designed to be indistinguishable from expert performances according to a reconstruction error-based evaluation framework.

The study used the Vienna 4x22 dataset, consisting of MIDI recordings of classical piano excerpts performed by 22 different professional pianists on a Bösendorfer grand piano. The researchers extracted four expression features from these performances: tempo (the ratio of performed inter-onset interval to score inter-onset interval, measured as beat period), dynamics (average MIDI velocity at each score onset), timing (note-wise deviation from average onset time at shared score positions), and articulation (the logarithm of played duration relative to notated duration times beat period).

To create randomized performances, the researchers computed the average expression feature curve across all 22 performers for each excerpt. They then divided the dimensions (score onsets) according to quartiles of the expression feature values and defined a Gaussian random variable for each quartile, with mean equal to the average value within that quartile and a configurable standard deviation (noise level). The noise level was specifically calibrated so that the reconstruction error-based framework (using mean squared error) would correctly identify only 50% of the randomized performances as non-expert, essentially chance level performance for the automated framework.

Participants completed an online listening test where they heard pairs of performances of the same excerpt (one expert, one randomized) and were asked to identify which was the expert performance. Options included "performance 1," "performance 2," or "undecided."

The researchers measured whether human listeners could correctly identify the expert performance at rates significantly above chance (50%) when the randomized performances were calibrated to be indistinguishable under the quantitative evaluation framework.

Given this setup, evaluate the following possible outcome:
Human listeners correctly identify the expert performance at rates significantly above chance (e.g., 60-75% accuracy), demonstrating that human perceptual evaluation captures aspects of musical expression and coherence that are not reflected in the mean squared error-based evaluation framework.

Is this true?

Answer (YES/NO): NO